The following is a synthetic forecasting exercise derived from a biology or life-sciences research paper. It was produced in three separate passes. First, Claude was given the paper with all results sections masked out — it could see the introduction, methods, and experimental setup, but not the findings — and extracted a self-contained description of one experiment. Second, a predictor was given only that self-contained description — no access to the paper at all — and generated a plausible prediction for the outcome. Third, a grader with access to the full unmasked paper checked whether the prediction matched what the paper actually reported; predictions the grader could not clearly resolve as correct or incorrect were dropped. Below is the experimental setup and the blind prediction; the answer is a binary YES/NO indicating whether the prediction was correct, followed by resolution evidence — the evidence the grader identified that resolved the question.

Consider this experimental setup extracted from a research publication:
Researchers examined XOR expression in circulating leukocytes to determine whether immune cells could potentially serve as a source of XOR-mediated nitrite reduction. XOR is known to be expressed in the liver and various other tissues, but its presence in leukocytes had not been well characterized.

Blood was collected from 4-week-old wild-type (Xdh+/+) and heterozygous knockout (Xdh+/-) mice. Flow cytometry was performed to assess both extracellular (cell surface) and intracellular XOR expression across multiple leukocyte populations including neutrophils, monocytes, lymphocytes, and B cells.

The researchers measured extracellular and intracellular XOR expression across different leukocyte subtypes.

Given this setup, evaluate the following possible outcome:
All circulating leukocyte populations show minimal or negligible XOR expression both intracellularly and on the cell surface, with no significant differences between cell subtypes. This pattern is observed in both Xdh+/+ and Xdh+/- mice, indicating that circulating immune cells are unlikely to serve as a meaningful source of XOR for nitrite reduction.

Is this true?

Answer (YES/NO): NO